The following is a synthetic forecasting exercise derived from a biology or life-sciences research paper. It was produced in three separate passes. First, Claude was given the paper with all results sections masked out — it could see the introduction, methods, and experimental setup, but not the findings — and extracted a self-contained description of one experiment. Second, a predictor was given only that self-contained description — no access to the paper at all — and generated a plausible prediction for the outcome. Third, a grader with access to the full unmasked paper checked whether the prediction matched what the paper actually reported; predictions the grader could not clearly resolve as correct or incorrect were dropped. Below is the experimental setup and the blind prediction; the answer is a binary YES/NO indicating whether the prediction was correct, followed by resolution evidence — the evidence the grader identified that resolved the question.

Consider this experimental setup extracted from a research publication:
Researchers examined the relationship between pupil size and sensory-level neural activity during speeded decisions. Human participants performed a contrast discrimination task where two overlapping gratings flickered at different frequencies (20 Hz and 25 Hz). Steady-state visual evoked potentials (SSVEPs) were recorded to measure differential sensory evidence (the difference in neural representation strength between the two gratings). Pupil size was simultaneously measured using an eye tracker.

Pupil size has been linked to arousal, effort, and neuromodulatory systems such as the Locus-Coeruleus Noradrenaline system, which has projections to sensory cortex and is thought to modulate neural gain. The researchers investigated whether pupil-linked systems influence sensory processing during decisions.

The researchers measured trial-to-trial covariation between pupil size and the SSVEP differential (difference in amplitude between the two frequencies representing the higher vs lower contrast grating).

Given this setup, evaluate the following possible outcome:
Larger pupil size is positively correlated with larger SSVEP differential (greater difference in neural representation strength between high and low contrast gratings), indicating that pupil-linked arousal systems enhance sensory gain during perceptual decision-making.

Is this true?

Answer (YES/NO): YES